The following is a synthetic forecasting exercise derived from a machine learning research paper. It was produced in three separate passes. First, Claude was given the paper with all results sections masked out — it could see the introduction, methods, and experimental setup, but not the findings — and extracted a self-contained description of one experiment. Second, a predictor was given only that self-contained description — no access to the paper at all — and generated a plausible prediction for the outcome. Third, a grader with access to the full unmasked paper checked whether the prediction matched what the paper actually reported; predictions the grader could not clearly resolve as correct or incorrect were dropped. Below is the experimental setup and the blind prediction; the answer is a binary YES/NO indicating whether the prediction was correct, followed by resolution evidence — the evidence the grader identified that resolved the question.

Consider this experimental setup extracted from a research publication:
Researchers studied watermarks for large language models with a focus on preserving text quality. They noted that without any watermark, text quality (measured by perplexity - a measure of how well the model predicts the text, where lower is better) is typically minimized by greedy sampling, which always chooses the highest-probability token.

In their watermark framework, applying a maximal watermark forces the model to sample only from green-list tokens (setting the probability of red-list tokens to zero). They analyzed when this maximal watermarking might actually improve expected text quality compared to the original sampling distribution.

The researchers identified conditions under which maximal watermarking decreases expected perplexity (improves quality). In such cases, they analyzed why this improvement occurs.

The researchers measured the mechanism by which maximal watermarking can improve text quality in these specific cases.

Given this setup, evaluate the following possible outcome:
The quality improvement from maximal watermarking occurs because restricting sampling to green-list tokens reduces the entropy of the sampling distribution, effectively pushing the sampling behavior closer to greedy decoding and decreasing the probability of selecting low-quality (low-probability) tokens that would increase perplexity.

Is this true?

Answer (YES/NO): YES